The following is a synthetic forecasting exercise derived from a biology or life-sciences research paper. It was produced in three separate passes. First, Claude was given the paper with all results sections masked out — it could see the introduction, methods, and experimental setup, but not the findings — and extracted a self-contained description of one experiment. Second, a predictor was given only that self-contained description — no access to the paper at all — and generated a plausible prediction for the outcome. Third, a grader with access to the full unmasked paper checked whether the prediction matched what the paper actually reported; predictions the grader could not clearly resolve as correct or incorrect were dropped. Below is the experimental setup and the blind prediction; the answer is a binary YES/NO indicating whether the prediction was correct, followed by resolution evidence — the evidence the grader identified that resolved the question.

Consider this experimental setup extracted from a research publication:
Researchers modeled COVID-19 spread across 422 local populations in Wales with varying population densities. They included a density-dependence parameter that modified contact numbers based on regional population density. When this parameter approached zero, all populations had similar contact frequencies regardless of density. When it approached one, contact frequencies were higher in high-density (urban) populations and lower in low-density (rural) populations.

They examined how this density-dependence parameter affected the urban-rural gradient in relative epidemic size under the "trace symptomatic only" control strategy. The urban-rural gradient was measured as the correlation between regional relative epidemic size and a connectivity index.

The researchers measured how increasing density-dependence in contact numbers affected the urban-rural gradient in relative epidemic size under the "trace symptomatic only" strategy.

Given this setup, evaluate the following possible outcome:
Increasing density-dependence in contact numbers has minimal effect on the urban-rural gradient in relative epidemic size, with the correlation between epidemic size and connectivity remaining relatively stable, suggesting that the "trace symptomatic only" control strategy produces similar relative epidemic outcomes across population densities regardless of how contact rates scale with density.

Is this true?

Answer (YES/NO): NO